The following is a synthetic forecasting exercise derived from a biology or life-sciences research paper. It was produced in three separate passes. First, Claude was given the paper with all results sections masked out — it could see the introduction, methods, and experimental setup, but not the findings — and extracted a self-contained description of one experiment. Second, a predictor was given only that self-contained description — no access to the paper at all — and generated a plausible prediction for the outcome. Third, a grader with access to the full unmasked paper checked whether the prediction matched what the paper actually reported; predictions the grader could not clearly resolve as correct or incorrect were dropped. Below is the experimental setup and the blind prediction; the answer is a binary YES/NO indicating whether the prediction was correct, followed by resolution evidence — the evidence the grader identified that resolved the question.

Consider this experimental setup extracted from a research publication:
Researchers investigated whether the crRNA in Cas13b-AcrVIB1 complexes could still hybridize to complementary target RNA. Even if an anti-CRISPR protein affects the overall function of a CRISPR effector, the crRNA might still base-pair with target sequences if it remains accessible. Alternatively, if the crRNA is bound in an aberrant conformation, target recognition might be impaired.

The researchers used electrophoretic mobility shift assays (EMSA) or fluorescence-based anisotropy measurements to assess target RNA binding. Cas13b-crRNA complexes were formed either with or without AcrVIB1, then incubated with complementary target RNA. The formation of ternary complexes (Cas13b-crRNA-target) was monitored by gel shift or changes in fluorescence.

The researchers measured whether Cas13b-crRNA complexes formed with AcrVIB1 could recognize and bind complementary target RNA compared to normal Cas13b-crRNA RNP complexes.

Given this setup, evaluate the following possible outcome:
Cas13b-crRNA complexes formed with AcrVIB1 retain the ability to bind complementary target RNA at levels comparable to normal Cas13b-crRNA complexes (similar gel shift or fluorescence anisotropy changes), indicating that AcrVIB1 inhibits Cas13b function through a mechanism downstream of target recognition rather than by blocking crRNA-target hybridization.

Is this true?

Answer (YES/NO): NO